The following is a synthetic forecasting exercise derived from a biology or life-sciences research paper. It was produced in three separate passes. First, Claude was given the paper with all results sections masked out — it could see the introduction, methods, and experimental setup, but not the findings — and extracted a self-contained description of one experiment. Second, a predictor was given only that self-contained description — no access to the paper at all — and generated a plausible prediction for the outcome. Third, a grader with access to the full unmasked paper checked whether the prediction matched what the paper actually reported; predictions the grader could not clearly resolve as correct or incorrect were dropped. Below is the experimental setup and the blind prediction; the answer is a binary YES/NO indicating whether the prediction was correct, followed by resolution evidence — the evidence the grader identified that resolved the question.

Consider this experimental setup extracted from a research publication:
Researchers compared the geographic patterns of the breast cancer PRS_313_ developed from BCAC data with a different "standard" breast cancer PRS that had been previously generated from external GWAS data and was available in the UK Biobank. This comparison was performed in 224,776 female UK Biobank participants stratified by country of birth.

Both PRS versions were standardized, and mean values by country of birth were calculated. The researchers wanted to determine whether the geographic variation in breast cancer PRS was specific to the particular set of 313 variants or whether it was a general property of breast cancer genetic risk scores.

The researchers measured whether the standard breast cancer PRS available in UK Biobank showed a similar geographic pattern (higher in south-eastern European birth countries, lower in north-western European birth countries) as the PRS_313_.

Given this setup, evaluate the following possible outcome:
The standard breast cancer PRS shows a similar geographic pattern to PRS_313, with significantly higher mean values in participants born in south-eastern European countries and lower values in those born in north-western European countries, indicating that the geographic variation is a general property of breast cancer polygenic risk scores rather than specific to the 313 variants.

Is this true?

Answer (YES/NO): YES